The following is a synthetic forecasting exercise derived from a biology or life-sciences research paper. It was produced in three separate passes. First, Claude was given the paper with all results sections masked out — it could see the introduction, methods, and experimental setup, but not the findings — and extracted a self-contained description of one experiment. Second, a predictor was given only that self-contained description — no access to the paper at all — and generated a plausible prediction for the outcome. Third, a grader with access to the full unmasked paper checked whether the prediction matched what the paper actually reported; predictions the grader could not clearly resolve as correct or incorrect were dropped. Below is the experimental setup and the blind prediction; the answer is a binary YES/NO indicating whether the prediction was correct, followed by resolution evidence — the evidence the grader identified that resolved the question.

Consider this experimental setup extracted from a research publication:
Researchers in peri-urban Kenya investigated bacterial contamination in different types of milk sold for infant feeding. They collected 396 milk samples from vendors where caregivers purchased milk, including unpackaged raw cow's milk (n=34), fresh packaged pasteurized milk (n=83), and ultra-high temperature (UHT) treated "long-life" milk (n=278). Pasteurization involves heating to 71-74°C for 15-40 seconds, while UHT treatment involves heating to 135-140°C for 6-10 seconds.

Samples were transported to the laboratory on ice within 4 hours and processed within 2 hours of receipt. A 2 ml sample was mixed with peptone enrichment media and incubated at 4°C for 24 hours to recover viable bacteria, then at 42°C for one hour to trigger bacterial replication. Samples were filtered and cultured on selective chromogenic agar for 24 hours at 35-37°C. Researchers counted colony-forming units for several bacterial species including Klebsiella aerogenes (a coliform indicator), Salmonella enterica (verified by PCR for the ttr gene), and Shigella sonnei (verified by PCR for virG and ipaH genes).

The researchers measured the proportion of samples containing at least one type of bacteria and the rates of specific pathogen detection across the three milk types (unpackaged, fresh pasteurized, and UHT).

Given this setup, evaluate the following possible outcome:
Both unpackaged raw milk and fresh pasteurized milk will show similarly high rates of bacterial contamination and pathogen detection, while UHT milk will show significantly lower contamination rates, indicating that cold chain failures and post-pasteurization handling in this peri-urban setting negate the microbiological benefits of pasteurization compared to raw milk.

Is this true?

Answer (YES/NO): NO